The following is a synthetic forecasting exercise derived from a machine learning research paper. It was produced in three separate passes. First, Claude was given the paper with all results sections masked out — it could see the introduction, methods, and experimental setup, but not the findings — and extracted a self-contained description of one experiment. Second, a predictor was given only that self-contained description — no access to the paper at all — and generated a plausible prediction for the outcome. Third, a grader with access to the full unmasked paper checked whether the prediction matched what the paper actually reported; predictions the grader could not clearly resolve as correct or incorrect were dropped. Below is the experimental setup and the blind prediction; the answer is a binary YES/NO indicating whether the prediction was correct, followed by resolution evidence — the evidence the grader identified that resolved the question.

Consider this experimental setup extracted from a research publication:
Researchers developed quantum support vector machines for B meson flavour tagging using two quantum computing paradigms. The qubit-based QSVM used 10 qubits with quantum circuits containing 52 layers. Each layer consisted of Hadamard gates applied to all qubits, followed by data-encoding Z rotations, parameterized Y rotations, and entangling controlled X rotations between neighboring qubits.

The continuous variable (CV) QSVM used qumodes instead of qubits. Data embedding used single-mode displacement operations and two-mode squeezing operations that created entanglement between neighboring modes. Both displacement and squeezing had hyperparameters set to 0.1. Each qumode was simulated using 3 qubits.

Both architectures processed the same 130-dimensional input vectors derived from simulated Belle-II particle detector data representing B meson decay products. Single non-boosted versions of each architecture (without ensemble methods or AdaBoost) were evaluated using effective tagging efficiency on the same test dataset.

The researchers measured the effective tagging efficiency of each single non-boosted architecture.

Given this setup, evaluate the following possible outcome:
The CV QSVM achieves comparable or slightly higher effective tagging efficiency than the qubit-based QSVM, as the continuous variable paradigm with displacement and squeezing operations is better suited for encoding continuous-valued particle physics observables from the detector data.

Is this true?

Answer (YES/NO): NO